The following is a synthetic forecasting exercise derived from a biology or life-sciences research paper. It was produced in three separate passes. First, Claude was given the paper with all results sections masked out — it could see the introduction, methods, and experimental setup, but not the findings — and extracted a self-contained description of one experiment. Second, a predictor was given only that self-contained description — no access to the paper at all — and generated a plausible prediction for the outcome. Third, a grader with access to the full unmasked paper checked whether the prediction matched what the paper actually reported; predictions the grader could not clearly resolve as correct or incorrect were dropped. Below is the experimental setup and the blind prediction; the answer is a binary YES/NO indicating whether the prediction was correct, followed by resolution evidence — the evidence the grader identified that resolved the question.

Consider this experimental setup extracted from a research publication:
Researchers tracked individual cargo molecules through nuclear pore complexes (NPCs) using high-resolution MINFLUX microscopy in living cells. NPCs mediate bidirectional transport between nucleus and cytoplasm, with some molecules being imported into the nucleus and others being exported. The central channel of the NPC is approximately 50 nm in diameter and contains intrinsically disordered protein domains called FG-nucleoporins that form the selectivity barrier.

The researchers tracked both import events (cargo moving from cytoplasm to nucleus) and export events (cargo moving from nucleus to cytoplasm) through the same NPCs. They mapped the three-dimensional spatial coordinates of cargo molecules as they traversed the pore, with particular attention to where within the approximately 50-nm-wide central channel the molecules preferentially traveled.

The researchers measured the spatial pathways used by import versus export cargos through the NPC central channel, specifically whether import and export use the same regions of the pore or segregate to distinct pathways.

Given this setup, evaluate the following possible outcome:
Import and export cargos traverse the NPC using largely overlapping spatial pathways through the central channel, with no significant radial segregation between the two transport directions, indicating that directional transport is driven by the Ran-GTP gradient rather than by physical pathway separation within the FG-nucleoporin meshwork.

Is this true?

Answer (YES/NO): NO